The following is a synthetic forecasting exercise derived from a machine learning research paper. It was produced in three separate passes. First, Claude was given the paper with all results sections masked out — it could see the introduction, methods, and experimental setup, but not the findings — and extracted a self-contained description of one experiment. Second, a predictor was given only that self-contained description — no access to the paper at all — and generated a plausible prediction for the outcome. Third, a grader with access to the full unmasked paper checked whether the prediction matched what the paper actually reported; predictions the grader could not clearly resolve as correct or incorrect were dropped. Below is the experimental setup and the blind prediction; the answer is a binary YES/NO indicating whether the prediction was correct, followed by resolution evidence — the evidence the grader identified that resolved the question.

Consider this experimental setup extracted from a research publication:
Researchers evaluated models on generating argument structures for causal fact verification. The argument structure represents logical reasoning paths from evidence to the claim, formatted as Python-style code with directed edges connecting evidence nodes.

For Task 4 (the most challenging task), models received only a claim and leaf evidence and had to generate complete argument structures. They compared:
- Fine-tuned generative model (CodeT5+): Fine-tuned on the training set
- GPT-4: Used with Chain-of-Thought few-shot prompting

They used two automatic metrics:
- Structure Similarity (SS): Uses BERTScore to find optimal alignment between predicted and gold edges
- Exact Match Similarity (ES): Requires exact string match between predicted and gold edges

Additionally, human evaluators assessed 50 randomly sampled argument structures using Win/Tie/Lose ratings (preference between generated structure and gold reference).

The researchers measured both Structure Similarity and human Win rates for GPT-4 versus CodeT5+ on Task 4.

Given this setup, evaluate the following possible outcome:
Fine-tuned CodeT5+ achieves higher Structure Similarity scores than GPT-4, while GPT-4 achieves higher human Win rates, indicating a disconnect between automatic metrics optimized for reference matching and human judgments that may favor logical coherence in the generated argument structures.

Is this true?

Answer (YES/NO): NO